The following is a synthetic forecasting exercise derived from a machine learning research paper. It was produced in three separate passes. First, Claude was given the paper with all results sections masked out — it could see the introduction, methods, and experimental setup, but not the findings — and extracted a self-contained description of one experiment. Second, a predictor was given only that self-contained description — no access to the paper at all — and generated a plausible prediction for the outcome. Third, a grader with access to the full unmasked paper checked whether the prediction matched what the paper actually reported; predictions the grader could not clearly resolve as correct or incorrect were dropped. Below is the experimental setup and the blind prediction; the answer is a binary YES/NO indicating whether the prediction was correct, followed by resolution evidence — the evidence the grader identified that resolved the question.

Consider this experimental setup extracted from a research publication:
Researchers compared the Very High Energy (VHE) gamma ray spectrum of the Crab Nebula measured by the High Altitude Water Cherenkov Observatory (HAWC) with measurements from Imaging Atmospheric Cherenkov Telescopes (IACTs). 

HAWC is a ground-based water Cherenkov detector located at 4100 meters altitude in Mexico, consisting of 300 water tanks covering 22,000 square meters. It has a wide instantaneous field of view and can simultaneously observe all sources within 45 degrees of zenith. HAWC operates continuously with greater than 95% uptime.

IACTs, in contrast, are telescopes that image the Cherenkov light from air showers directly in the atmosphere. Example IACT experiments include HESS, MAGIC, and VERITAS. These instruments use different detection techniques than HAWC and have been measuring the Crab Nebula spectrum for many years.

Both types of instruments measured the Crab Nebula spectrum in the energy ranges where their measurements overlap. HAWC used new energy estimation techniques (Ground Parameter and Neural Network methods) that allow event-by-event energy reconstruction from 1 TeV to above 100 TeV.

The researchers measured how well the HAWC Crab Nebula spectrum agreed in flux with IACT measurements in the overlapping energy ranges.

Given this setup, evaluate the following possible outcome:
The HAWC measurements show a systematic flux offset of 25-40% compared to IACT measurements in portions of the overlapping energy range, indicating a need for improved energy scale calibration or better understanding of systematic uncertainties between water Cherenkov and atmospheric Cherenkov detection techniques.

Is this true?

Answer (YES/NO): NO